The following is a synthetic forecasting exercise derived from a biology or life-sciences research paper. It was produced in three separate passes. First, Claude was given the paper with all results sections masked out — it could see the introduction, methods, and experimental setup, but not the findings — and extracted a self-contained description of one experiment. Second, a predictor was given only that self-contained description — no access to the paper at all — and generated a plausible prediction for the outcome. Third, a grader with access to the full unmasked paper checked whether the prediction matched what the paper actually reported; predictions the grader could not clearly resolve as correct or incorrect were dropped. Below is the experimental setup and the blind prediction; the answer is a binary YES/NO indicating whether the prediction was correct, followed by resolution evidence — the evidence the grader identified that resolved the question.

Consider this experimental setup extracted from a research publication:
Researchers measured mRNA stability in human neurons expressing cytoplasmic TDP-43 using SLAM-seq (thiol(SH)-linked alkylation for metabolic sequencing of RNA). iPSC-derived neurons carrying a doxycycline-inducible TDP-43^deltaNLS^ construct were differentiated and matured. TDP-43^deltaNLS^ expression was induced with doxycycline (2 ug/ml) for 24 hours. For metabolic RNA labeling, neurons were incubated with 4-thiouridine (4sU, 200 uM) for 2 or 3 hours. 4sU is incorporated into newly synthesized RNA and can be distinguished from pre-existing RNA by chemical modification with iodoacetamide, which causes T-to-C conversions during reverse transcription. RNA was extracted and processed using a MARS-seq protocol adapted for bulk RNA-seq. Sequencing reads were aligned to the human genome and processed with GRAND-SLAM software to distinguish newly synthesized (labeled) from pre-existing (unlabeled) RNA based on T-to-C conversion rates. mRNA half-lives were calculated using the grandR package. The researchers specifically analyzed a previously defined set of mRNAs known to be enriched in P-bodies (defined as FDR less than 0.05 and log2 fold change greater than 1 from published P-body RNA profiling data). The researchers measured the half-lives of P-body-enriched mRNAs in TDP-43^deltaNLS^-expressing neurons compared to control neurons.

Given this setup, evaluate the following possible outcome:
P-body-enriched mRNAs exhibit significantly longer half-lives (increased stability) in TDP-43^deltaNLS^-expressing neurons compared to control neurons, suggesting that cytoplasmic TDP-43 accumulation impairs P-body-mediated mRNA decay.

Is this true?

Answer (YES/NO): NO